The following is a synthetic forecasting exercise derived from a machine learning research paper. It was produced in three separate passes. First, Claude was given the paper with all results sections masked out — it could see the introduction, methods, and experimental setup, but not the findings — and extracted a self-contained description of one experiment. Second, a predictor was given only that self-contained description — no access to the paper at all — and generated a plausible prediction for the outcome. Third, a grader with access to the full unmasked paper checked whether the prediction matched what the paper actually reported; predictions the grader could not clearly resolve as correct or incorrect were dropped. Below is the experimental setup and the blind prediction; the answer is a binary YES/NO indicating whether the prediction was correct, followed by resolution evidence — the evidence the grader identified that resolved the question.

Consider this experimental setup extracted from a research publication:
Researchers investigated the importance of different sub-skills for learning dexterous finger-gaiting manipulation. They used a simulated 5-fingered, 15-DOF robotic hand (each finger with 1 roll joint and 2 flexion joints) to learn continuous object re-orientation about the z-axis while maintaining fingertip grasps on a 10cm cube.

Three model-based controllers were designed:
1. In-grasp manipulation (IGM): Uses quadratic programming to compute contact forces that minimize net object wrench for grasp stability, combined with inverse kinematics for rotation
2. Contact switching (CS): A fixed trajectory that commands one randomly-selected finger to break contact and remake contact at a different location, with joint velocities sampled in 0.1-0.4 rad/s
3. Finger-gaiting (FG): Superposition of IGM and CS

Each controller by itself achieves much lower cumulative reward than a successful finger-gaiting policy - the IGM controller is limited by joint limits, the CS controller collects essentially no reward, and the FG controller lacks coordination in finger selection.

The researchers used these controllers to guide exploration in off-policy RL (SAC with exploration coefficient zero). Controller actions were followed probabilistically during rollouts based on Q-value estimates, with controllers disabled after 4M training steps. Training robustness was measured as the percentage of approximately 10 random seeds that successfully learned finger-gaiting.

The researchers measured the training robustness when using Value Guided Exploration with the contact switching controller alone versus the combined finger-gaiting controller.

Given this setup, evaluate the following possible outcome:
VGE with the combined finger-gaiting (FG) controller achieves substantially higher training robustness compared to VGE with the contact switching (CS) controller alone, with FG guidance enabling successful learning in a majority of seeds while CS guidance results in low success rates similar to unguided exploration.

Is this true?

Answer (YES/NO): NO